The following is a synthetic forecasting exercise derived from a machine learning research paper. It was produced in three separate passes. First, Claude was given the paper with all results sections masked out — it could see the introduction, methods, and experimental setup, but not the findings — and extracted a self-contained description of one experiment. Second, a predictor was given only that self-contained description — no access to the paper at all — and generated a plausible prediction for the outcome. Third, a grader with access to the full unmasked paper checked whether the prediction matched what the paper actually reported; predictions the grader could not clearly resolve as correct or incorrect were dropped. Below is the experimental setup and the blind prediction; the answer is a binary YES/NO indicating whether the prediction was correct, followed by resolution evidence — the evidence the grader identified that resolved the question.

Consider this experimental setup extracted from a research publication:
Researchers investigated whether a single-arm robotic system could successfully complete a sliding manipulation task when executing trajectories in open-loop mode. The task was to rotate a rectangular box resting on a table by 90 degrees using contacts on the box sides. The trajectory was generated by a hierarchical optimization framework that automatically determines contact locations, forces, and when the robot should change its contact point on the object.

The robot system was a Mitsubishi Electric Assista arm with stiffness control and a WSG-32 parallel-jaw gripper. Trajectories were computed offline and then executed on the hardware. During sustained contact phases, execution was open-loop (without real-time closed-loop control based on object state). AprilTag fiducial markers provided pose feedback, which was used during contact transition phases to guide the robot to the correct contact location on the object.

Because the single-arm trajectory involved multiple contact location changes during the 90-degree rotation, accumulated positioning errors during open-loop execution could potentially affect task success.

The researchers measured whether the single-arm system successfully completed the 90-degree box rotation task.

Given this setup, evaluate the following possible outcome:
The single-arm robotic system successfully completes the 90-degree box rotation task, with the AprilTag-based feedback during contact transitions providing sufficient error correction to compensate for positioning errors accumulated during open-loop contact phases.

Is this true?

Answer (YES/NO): NO